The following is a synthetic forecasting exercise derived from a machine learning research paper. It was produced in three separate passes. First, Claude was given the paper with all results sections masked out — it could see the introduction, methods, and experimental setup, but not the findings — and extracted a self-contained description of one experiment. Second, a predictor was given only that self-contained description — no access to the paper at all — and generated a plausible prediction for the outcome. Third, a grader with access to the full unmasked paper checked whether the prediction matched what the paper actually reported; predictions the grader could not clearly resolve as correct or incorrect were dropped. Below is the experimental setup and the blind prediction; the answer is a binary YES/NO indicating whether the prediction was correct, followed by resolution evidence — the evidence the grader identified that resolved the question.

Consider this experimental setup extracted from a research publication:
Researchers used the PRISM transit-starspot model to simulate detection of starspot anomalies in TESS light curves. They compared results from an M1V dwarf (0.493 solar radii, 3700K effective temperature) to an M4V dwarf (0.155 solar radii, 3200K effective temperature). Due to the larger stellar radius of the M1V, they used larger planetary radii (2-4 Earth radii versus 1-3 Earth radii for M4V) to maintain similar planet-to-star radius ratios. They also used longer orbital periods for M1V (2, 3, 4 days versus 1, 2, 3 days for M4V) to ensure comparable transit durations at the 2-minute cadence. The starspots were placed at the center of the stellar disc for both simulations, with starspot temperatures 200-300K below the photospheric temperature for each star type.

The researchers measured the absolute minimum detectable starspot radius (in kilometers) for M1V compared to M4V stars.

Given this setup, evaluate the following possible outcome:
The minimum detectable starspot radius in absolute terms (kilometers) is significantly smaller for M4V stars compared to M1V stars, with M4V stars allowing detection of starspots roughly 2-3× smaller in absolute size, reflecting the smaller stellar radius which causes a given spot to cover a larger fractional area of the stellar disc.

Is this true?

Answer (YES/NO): YES